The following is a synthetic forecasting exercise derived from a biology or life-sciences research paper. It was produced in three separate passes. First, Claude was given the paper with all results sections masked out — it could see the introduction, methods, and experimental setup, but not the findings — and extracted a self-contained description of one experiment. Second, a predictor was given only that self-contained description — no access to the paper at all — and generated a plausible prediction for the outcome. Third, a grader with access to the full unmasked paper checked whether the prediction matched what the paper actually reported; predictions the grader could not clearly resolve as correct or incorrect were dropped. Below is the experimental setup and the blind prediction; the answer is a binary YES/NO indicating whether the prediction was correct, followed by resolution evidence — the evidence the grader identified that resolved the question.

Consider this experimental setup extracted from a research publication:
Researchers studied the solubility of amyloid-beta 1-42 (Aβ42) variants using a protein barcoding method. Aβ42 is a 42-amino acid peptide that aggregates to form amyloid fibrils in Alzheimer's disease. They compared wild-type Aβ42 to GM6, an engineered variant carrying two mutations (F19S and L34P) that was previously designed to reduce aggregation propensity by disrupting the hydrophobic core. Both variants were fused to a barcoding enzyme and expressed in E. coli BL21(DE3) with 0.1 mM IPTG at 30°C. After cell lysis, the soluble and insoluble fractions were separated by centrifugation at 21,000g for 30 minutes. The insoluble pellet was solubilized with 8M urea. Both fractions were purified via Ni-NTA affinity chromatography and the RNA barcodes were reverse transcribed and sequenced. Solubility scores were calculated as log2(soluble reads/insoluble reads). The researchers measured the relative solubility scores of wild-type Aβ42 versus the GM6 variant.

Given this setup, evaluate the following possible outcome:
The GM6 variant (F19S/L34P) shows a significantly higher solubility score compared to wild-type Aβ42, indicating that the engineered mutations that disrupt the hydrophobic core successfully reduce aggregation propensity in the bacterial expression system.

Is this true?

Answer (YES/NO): YES